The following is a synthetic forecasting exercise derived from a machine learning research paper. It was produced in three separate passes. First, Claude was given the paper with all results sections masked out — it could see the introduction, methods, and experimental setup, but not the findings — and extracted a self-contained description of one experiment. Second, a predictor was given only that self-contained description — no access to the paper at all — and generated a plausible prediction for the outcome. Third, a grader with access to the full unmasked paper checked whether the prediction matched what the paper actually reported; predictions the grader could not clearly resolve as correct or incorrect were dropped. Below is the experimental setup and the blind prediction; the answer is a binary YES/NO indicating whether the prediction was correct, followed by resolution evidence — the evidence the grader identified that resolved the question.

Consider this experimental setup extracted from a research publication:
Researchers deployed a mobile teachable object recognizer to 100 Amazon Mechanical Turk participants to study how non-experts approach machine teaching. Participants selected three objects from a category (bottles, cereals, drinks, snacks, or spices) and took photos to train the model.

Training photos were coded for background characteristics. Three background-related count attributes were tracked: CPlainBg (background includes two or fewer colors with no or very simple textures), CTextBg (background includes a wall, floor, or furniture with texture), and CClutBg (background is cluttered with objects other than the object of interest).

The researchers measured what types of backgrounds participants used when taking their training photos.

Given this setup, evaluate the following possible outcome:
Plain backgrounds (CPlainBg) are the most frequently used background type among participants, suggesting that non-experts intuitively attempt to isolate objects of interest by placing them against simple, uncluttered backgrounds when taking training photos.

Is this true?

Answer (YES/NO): NO